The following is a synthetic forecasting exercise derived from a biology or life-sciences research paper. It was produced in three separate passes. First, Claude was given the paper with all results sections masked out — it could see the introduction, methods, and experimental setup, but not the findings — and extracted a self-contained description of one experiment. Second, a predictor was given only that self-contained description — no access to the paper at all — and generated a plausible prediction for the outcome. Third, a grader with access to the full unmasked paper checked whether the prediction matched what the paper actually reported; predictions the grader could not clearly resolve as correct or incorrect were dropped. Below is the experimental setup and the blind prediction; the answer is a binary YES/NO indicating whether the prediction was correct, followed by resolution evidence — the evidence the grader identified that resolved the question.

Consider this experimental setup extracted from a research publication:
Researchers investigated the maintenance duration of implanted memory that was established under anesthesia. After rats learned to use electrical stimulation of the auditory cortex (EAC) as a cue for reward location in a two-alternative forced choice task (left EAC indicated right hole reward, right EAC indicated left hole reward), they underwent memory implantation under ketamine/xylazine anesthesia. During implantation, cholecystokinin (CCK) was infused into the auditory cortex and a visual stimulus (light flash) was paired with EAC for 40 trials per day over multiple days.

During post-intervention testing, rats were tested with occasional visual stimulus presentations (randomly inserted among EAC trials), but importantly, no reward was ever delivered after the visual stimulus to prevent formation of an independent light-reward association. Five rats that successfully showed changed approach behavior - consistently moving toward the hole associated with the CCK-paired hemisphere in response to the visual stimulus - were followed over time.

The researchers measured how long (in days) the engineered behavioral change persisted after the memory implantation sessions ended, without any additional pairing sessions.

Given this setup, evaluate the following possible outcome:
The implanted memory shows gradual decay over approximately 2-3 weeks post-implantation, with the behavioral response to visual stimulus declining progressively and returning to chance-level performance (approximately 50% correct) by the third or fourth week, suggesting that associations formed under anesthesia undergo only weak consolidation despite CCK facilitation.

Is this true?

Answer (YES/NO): NO